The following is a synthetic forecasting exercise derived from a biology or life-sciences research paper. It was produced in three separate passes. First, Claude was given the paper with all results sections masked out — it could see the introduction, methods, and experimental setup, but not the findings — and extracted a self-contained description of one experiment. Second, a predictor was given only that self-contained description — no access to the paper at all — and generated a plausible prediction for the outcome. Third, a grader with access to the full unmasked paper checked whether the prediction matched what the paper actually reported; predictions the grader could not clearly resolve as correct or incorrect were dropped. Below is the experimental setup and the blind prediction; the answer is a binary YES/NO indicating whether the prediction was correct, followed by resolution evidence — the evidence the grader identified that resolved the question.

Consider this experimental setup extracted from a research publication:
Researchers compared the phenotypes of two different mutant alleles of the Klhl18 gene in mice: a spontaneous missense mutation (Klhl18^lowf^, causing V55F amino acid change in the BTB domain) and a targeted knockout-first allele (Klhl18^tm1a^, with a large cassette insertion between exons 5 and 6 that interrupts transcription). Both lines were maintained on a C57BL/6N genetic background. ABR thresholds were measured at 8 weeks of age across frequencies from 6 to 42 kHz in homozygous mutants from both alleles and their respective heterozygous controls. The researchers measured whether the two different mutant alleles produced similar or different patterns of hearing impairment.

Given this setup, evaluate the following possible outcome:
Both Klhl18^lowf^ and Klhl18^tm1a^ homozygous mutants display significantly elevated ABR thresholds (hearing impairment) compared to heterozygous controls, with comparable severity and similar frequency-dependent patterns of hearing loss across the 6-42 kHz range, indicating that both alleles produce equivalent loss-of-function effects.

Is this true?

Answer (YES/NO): YES